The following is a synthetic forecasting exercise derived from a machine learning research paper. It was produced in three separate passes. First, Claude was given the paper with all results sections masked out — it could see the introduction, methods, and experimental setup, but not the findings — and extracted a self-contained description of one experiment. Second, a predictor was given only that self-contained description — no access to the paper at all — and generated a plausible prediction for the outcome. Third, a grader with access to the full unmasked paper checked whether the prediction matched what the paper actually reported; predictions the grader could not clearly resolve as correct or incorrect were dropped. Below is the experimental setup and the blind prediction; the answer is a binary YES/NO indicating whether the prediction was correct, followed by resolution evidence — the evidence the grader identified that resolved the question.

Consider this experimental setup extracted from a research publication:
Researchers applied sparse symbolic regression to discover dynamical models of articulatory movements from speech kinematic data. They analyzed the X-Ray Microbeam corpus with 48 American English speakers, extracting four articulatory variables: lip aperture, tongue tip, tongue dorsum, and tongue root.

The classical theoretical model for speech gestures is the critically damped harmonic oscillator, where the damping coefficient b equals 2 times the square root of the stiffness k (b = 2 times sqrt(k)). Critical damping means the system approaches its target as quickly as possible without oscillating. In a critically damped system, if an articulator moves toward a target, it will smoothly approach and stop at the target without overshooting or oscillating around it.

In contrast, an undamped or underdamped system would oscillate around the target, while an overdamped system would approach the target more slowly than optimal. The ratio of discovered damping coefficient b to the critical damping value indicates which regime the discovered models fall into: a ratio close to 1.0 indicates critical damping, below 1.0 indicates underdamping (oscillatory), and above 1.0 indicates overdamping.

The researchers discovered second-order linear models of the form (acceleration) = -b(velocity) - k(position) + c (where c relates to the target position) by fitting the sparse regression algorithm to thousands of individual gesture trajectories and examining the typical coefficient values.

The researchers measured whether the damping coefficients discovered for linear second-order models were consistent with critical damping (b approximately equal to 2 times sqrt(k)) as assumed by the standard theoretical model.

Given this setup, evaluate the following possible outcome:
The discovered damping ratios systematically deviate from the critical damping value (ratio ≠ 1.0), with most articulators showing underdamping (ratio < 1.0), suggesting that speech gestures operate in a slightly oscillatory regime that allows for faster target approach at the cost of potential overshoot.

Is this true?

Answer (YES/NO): NO